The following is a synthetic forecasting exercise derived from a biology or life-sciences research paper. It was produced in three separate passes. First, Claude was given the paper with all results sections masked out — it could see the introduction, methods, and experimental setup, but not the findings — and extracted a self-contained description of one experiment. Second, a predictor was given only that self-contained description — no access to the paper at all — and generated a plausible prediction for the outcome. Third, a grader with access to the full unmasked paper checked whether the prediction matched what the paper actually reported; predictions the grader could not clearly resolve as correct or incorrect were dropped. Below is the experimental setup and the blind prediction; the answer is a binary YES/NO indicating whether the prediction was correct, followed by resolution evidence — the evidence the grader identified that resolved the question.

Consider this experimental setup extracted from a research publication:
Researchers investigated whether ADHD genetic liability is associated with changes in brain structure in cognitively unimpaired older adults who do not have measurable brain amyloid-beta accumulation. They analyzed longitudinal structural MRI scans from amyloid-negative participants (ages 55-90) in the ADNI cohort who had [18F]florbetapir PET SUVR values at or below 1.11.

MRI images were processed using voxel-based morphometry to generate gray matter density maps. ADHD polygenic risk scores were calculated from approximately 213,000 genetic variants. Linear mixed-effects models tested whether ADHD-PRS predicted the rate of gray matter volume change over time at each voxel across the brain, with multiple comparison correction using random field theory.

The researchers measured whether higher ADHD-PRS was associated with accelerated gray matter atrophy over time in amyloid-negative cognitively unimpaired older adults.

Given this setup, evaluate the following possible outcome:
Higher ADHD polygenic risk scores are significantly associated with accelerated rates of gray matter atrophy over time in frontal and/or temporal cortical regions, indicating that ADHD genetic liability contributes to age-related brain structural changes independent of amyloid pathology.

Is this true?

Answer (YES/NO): NO